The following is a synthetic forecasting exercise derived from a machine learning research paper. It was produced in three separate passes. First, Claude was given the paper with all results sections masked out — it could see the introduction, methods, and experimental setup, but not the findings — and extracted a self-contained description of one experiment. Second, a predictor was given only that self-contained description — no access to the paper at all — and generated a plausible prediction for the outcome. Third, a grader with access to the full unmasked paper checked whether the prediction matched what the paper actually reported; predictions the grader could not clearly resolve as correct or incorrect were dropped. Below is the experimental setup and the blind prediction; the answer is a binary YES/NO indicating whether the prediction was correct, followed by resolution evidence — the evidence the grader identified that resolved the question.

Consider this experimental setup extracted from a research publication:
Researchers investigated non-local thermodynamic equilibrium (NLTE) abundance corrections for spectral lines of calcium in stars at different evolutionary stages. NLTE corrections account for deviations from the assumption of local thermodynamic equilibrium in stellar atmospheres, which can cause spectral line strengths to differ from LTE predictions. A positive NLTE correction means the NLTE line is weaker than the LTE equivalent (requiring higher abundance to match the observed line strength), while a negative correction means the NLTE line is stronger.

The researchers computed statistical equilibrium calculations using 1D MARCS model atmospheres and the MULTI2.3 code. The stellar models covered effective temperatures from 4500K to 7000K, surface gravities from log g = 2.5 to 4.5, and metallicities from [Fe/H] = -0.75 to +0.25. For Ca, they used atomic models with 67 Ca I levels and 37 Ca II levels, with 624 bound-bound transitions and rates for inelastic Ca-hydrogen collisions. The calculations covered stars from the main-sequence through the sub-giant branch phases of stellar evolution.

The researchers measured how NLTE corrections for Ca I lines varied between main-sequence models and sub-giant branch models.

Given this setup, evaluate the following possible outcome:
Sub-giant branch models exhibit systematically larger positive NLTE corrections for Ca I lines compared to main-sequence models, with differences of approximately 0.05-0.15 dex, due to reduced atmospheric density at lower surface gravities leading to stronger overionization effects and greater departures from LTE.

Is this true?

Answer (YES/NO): NO